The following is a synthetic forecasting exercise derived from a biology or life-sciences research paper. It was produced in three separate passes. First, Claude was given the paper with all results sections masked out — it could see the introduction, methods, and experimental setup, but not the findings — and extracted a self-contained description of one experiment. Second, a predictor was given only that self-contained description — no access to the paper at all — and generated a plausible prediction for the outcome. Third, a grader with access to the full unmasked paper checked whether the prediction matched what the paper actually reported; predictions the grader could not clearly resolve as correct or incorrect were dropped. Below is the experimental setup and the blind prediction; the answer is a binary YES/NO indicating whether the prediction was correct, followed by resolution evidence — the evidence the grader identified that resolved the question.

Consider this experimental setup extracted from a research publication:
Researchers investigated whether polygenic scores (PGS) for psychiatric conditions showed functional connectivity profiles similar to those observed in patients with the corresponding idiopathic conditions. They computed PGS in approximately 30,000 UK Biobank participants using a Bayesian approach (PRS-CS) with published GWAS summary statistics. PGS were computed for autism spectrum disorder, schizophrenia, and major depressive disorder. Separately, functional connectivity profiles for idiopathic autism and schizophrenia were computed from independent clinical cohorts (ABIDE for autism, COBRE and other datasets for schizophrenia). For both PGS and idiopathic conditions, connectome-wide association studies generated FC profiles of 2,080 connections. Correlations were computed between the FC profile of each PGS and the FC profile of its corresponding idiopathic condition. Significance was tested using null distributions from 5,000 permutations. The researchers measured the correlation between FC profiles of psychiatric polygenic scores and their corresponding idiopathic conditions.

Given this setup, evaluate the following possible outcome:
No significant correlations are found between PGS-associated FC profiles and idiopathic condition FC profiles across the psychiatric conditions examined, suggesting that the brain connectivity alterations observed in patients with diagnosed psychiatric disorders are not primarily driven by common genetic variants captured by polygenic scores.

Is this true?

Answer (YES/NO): NO